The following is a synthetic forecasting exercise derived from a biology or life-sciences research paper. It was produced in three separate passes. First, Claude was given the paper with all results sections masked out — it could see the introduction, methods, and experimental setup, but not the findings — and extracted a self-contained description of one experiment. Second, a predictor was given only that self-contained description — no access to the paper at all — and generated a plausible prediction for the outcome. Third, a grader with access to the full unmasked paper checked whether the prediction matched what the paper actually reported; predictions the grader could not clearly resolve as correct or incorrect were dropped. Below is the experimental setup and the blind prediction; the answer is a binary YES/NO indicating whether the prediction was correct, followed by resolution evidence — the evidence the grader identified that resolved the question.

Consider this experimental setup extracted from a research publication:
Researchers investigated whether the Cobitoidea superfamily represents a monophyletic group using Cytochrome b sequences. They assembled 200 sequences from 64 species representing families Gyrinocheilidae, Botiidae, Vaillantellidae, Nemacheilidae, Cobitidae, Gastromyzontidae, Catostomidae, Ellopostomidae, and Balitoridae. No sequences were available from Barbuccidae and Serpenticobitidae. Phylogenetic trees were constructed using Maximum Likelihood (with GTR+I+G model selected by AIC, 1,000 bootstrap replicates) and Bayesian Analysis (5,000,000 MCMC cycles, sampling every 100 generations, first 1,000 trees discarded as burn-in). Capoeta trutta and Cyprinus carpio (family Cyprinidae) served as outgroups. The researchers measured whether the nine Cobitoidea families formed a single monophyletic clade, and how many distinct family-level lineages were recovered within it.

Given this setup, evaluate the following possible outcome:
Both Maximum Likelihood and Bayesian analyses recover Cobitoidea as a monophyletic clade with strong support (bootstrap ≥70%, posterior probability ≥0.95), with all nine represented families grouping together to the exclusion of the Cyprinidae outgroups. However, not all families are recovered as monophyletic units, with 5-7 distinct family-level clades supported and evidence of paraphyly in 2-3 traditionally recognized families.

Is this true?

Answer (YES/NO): NO